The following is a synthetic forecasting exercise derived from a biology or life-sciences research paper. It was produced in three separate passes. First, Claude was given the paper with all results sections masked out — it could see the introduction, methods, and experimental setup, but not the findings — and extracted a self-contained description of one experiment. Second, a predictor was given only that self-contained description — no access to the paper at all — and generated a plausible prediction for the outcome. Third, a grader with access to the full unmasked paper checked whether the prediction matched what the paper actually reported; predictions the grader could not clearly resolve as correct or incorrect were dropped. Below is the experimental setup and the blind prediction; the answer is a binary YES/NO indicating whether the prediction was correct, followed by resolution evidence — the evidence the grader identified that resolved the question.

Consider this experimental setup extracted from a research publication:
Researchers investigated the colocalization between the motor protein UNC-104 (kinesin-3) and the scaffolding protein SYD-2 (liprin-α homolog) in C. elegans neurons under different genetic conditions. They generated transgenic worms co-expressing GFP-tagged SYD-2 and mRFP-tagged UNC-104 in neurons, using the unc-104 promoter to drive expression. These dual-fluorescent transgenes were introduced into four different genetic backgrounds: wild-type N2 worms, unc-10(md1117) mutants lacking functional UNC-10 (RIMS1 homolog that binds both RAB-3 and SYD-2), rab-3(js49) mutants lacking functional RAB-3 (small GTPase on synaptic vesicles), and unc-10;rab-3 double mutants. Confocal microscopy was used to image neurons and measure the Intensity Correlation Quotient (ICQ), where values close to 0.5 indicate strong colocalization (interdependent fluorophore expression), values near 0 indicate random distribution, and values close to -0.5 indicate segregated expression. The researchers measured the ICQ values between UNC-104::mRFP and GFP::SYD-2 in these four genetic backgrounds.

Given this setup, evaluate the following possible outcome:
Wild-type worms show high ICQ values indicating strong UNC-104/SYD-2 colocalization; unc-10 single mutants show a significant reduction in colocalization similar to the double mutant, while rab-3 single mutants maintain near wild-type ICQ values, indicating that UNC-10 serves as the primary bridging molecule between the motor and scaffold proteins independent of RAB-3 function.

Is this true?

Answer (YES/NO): NO